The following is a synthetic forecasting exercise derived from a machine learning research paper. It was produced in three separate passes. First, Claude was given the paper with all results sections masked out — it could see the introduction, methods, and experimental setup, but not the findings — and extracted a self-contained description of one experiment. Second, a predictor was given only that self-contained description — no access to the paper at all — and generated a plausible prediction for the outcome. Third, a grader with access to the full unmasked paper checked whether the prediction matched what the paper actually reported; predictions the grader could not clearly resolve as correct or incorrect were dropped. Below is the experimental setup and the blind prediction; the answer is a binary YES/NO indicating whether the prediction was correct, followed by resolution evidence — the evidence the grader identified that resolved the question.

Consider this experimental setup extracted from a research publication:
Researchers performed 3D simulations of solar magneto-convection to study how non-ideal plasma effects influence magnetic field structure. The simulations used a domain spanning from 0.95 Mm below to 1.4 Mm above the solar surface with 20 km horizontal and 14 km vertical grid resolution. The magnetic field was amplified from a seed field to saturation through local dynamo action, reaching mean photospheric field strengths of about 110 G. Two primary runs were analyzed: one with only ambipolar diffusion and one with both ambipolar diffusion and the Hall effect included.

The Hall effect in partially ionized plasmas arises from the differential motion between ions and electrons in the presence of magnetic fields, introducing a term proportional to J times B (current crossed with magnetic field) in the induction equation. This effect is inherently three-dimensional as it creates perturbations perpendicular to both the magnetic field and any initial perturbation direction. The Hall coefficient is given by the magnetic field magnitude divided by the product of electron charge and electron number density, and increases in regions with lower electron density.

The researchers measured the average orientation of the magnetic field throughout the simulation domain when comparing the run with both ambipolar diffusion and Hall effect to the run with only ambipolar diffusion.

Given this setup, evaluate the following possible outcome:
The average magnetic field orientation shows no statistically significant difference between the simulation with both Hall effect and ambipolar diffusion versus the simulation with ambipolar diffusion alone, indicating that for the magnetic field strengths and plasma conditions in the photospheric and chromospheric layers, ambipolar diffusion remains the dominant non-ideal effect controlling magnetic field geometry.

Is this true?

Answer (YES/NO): NO